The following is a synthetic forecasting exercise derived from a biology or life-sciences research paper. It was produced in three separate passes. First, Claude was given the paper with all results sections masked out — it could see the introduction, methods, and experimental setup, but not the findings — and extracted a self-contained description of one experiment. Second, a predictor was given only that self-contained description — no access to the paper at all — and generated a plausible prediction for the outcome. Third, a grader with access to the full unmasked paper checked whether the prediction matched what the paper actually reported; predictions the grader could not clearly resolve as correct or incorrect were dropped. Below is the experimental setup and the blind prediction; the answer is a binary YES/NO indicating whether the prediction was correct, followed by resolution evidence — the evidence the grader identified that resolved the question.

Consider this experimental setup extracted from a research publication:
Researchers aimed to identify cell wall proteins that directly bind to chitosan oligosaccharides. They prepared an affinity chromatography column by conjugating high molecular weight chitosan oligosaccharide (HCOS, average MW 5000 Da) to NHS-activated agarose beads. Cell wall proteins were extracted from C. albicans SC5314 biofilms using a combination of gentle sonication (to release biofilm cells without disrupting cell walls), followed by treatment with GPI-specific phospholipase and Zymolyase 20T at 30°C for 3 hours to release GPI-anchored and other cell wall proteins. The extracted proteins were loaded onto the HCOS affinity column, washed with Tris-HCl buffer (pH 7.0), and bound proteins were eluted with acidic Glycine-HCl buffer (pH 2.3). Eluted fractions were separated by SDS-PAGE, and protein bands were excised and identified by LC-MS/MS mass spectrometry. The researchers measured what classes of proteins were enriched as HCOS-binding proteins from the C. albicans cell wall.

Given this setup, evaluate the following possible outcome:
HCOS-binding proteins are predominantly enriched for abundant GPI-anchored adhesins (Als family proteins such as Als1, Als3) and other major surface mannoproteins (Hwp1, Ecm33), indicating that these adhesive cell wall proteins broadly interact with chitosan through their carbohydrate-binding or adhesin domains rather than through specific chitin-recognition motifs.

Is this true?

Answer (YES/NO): NO